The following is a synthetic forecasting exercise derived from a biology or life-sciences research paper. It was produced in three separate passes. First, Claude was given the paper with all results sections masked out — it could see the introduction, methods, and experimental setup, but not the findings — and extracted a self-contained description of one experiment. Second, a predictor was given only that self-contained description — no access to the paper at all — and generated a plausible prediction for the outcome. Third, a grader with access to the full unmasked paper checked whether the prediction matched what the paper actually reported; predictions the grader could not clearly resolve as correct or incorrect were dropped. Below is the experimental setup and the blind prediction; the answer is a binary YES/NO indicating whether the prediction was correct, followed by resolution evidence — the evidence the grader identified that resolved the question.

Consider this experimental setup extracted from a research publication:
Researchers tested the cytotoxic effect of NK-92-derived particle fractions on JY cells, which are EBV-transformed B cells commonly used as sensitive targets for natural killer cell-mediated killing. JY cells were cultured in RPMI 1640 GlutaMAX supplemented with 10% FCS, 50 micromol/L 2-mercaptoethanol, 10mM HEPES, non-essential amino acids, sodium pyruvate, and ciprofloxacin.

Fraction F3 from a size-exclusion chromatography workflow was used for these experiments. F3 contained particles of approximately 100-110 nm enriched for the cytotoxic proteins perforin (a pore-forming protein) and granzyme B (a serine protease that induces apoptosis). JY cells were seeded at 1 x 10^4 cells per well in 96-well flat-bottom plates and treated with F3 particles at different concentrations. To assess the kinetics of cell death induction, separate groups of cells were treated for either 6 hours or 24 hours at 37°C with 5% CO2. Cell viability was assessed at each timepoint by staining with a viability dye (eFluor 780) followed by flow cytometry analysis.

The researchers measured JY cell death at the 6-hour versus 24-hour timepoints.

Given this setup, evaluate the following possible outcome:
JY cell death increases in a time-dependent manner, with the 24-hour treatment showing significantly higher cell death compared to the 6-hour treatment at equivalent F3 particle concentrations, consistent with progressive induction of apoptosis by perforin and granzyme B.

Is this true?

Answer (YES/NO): YES